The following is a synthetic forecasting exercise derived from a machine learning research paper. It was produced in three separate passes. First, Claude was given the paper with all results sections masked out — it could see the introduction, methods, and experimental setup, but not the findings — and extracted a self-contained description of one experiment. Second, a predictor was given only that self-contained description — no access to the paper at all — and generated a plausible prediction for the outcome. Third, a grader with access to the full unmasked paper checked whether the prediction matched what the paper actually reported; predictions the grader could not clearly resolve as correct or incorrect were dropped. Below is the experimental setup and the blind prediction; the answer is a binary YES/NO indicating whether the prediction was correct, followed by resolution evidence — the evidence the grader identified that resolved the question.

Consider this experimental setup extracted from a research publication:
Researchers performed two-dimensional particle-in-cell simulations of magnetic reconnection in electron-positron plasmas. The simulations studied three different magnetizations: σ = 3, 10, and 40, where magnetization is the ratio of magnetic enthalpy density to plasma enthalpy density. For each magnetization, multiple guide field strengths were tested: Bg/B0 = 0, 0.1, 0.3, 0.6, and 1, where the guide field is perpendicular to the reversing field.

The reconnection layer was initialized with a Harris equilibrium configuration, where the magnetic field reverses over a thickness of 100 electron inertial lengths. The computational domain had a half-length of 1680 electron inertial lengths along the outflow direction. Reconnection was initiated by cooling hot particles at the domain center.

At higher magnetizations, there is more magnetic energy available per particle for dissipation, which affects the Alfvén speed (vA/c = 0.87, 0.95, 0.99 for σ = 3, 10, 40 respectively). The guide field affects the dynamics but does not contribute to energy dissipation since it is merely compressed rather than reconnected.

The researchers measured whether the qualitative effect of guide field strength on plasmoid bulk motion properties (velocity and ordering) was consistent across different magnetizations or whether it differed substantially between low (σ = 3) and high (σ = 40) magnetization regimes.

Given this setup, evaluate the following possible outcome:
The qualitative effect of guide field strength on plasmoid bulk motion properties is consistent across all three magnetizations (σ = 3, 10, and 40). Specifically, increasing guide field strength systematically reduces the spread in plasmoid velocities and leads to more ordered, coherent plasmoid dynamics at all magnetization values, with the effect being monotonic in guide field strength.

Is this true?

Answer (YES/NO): NO